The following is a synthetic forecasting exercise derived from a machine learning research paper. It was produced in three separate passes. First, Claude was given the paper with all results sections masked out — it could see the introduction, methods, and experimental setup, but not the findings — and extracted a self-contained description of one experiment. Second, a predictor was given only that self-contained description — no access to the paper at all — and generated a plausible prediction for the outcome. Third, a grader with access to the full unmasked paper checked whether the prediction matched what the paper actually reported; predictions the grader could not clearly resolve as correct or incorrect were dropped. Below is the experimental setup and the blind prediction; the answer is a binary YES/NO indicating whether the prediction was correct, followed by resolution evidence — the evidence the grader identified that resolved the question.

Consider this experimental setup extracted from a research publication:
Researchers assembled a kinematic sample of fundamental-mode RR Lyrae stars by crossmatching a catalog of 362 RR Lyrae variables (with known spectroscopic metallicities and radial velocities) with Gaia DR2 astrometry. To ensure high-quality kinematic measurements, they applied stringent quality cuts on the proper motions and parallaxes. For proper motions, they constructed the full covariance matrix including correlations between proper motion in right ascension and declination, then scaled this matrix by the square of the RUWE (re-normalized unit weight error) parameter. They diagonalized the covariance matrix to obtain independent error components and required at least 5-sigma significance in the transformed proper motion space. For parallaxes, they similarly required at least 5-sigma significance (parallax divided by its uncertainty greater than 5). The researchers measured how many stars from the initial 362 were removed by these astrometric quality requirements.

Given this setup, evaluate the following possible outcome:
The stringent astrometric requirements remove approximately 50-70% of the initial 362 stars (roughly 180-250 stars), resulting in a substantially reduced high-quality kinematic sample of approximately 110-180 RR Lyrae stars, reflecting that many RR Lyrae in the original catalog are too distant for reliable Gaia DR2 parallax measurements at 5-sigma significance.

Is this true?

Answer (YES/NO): NO